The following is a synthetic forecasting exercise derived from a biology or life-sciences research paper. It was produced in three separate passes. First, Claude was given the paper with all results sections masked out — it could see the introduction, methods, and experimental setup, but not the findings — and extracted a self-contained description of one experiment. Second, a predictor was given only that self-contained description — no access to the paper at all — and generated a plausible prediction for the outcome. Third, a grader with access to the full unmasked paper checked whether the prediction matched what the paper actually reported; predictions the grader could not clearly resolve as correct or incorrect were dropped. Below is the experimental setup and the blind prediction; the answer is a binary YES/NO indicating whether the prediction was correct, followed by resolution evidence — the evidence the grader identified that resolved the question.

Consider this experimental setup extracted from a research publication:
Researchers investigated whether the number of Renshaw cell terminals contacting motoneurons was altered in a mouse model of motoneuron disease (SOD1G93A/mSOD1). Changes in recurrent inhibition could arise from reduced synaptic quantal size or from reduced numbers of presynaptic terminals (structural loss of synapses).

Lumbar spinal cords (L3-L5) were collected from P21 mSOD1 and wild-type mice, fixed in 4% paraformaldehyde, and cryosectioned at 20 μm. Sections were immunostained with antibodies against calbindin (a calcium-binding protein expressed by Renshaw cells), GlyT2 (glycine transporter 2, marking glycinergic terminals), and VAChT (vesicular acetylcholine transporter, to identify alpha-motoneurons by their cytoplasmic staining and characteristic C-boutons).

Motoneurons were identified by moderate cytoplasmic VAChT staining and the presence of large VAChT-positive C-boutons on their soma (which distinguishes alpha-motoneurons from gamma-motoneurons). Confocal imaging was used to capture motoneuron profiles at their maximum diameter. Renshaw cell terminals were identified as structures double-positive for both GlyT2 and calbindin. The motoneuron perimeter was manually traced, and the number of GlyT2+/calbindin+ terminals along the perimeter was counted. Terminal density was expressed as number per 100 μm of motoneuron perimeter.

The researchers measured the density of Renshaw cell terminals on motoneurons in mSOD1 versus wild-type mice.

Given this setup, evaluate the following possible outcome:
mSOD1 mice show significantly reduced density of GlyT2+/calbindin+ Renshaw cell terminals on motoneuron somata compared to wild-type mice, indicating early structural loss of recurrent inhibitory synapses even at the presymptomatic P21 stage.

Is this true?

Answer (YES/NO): NO